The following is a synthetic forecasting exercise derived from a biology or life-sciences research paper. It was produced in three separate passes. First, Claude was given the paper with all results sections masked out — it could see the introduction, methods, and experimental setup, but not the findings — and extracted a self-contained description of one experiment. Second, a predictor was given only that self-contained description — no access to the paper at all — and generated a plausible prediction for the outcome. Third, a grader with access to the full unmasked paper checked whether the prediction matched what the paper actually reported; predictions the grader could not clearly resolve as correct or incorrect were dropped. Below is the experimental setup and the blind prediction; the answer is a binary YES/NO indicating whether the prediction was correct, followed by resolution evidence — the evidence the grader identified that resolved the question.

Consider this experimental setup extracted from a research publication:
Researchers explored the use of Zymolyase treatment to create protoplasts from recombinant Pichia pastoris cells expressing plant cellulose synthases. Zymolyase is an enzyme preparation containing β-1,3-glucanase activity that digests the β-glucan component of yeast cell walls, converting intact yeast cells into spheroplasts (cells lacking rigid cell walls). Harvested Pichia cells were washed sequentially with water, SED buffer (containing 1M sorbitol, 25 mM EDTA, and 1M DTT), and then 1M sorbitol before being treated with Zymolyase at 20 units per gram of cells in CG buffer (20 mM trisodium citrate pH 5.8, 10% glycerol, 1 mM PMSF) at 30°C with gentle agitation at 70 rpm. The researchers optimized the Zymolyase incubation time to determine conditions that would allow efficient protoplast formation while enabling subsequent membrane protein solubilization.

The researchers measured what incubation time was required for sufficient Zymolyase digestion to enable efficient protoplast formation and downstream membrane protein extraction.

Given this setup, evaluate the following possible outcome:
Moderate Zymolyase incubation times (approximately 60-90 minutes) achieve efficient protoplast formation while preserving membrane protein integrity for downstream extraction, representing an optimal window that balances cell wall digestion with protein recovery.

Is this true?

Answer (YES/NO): NO